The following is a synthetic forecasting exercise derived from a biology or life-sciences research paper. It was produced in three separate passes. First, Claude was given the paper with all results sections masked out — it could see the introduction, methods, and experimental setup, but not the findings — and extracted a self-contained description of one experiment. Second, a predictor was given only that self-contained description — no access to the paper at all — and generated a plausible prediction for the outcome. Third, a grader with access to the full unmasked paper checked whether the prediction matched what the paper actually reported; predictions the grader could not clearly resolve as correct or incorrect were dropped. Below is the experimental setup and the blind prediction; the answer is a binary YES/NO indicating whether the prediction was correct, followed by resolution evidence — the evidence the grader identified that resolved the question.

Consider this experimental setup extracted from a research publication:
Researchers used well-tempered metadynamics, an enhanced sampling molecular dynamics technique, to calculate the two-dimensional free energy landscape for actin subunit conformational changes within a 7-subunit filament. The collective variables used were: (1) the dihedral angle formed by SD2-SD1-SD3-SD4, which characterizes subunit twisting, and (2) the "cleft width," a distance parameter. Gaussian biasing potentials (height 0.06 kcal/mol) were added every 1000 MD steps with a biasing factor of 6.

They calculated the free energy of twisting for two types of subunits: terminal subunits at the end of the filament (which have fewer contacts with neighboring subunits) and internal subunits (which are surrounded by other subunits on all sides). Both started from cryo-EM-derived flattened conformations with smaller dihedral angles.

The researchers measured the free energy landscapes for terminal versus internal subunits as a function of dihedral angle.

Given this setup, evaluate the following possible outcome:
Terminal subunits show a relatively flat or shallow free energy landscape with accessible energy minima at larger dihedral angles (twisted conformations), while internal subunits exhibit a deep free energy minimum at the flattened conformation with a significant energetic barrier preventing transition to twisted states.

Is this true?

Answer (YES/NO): NO